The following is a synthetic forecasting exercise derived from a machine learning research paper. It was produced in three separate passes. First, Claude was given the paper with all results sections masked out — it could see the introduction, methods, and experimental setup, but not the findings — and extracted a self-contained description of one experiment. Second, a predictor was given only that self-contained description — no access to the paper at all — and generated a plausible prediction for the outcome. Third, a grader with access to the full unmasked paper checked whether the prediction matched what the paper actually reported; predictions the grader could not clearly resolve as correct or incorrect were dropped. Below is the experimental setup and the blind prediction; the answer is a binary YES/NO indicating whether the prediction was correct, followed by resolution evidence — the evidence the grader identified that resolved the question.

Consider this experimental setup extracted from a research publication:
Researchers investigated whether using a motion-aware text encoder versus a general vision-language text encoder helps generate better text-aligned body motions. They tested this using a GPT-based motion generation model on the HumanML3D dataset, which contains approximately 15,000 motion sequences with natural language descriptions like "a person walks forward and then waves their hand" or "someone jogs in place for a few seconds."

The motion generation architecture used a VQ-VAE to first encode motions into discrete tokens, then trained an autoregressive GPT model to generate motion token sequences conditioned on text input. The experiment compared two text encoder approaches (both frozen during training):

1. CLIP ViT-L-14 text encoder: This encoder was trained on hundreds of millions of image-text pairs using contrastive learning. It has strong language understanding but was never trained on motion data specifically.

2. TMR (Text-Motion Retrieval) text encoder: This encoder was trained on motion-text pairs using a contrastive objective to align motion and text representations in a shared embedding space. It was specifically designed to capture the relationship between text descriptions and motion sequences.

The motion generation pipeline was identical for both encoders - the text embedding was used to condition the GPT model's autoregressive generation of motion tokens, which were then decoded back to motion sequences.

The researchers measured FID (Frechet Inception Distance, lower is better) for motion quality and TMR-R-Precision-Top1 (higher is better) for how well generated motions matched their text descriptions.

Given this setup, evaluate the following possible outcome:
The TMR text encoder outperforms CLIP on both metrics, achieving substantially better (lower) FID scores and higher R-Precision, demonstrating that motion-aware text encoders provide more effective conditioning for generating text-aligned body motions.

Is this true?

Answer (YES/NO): YES